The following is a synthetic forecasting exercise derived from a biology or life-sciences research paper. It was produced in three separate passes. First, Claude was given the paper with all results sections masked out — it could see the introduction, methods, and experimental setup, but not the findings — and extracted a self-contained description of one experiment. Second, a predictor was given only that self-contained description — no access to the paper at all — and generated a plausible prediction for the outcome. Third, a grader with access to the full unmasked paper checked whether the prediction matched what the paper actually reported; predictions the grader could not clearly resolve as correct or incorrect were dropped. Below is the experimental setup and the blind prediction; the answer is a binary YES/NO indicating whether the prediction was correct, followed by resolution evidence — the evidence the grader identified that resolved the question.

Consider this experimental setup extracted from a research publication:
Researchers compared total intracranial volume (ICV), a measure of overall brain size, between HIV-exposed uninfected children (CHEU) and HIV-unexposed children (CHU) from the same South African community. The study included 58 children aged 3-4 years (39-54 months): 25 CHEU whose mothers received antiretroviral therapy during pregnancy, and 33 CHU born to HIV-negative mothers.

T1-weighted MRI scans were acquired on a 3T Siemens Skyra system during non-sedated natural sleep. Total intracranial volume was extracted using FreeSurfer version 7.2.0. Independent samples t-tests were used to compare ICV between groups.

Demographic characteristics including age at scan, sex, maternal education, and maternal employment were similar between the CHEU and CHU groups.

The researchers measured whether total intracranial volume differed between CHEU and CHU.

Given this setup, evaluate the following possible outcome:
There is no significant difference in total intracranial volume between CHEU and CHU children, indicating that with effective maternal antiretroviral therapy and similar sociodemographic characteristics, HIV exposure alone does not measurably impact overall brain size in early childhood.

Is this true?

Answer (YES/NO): YES